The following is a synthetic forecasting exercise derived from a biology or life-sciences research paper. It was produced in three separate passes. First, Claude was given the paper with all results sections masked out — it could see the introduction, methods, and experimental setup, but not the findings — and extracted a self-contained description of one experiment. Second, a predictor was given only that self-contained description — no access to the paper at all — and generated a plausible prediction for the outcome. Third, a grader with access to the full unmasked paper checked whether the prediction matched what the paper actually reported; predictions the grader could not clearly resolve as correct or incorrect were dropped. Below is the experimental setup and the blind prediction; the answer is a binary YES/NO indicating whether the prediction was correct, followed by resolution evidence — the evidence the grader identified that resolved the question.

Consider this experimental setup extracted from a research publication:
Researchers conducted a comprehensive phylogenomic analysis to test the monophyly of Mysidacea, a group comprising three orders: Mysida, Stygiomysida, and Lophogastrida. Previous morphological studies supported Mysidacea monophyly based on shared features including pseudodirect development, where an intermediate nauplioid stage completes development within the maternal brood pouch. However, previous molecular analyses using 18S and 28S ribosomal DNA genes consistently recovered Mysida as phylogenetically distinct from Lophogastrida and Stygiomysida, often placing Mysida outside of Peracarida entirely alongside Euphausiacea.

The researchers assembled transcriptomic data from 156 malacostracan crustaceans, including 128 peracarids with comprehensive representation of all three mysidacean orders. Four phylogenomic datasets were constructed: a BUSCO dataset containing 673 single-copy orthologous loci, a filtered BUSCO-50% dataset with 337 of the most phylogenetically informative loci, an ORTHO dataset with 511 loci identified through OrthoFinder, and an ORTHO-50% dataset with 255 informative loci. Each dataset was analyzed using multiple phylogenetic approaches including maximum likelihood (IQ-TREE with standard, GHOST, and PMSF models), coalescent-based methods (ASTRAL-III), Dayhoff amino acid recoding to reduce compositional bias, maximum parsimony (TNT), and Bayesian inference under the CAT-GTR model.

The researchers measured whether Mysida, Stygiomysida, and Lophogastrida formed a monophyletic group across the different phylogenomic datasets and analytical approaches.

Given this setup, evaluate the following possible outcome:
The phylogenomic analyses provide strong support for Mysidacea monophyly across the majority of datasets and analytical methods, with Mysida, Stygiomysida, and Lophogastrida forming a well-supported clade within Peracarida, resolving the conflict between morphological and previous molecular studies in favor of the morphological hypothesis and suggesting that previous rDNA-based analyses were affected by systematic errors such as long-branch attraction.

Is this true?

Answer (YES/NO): YES